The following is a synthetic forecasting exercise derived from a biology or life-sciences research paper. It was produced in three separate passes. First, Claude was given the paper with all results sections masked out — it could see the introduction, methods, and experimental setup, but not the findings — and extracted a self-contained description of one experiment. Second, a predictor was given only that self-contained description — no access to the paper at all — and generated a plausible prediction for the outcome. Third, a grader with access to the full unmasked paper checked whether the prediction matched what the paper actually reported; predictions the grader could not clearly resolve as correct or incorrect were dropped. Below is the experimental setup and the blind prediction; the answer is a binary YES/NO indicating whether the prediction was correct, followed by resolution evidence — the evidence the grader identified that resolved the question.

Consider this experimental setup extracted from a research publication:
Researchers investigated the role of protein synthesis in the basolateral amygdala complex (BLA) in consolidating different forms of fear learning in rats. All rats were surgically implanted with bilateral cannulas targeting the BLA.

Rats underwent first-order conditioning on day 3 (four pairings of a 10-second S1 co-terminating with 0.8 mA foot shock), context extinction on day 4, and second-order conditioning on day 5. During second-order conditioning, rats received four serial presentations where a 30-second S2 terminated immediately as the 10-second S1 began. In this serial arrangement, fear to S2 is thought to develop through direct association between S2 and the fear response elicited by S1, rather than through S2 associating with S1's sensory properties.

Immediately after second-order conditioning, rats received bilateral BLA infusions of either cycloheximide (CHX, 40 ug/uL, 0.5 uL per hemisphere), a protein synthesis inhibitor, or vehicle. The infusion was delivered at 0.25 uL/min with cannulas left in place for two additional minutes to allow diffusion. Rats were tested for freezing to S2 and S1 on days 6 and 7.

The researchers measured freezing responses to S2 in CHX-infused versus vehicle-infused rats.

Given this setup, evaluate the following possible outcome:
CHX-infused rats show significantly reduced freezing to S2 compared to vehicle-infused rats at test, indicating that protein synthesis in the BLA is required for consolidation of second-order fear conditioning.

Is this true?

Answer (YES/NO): NO